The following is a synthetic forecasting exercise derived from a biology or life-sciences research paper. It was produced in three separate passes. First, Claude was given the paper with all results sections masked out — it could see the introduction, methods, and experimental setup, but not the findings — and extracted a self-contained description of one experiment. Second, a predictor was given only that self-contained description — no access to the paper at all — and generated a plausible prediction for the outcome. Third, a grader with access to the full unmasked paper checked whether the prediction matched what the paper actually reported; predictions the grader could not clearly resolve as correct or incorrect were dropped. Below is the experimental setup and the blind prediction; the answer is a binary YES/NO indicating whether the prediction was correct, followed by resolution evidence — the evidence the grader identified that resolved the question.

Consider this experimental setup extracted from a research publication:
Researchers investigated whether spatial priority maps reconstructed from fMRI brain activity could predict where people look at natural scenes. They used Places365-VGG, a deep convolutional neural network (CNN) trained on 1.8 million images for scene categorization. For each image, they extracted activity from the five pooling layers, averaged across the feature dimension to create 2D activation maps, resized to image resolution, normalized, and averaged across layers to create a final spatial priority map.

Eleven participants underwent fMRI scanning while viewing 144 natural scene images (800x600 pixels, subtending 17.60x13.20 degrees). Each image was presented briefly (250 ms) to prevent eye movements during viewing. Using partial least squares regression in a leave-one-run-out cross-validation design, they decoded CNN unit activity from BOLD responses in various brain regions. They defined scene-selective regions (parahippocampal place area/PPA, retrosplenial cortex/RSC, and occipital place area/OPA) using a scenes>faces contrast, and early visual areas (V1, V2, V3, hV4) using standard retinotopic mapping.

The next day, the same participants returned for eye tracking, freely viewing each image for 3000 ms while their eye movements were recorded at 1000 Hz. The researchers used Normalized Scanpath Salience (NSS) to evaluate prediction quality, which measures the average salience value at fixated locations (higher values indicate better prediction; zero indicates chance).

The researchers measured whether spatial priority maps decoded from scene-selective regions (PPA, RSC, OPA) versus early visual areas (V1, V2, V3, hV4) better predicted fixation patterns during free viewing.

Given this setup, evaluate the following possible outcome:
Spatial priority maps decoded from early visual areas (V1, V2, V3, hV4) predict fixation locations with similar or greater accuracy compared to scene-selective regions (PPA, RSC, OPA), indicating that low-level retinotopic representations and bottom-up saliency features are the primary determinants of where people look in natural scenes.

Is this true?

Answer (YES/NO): YES